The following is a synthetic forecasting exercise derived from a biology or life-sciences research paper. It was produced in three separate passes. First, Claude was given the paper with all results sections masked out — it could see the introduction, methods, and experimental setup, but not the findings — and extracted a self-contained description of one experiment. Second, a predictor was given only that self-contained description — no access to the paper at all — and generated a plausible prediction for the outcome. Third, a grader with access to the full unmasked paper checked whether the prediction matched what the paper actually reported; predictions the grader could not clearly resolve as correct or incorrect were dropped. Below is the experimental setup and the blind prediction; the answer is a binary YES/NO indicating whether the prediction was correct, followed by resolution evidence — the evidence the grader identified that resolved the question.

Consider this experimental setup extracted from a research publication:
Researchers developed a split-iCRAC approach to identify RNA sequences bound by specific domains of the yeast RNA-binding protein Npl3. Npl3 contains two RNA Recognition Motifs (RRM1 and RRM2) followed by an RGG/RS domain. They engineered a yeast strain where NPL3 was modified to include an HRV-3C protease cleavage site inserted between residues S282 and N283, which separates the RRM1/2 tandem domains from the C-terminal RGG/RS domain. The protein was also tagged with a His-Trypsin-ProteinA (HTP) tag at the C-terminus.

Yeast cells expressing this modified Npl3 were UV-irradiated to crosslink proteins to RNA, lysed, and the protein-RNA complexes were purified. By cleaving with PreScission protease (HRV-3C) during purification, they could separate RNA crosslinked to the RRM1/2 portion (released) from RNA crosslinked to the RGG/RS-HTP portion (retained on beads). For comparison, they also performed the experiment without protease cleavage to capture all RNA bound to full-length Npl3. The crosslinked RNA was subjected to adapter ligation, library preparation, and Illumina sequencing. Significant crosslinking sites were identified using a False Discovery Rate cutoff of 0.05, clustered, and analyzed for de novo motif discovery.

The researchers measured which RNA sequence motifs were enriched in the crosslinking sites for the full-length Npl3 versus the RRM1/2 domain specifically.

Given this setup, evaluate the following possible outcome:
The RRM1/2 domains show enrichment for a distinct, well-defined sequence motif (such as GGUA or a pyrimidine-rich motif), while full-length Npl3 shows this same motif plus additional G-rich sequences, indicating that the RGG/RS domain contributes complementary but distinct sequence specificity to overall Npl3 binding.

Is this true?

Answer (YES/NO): NO